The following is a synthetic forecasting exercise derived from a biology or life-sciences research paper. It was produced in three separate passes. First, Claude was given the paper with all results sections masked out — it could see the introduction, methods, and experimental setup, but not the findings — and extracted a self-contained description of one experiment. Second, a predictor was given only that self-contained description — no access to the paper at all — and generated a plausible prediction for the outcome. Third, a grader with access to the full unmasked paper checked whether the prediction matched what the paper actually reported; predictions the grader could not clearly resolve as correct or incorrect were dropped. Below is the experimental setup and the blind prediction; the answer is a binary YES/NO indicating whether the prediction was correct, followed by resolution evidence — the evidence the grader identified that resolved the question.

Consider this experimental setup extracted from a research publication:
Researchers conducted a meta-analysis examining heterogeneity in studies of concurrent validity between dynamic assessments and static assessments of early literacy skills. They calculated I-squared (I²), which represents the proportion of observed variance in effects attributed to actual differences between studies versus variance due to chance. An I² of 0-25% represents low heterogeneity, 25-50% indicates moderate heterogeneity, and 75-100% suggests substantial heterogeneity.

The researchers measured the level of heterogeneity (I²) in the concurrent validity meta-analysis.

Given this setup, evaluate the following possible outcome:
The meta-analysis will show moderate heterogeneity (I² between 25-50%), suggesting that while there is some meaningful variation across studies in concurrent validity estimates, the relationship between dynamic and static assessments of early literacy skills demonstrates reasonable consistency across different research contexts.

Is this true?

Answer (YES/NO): NO